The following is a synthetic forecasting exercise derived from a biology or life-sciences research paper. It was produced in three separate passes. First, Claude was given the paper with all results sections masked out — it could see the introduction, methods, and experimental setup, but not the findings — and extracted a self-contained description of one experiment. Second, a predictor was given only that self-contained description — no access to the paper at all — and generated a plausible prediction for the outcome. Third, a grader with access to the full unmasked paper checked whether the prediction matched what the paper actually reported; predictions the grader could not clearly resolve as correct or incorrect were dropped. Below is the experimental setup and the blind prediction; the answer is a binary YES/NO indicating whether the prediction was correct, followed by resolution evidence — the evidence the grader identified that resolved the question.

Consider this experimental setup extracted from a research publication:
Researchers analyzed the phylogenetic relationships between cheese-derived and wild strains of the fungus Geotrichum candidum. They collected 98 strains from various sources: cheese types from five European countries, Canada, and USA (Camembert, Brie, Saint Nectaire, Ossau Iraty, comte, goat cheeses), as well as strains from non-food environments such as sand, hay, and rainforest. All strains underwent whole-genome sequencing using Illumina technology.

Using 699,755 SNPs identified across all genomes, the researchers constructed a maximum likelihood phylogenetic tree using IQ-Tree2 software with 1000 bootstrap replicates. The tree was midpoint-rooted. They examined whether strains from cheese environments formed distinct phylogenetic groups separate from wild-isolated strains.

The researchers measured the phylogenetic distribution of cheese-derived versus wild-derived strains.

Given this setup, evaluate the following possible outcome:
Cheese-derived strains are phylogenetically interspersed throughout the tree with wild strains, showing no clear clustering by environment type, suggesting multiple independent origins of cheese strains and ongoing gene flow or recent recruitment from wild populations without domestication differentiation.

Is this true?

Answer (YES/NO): NO